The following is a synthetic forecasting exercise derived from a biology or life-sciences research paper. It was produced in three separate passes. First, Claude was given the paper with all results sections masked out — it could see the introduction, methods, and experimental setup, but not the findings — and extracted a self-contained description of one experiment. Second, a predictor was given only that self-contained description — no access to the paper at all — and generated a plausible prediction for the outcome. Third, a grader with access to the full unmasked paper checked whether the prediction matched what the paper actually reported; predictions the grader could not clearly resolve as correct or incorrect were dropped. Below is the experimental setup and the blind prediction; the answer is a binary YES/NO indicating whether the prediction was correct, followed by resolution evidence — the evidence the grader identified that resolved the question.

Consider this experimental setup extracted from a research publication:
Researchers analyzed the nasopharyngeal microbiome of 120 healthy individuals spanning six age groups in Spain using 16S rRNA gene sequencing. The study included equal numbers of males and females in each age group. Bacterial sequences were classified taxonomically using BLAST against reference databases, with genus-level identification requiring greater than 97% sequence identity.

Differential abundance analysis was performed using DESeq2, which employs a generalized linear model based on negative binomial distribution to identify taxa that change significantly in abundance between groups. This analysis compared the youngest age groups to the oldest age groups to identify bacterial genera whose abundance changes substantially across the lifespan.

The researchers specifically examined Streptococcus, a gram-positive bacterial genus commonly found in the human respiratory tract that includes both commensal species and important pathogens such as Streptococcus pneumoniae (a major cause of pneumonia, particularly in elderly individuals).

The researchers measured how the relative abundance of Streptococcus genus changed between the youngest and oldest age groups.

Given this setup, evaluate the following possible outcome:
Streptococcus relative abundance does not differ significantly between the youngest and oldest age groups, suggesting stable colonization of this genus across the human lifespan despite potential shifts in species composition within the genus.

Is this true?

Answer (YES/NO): YES